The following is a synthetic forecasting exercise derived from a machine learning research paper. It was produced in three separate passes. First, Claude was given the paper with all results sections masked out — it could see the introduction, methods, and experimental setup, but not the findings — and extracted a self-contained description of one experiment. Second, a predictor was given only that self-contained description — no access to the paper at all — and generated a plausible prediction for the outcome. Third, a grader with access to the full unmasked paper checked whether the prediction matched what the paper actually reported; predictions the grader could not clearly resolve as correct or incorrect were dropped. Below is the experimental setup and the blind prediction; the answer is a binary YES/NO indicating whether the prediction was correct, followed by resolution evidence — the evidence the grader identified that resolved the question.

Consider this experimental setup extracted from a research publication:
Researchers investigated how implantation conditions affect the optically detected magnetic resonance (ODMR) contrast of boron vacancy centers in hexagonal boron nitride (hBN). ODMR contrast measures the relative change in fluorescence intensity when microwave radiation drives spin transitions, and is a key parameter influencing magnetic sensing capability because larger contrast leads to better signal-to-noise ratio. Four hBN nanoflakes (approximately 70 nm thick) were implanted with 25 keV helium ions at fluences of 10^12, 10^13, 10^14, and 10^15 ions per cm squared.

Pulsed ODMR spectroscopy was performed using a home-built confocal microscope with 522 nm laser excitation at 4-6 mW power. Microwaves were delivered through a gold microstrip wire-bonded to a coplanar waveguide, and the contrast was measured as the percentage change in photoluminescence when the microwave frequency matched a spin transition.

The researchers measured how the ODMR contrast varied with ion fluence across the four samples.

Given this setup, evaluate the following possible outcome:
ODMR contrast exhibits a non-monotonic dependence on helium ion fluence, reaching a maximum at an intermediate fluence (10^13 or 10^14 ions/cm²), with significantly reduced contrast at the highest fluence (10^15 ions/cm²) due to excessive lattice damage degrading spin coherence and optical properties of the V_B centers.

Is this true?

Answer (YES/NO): YES